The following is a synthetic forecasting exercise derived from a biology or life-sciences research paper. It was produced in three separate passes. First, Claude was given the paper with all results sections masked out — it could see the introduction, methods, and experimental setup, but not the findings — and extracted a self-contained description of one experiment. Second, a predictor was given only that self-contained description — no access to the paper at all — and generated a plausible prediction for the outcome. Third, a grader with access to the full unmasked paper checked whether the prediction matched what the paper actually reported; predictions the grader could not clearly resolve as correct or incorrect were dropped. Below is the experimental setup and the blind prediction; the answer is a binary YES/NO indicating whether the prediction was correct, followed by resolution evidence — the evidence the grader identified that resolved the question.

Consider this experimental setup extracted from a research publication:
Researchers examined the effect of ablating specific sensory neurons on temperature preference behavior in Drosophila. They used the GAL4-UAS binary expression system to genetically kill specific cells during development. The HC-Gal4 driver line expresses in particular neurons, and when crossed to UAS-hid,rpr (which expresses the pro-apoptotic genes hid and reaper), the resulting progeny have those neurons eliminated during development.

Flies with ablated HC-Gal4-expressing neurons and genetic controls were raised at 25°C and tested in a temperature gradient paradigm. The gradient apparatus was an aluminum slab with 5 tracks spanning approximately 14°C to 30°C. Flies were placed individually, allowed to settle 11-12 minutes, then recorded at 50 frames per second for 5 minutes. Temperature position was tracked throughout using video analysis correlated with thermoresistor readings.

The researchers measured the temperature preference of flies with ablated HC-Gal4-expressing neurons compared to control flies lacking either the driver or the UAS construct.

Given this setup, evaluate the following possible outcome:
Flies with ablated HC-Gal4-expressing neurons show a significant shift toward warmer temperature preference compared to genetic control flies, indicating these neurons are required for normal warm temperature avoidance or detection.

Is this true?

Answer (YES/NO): YES